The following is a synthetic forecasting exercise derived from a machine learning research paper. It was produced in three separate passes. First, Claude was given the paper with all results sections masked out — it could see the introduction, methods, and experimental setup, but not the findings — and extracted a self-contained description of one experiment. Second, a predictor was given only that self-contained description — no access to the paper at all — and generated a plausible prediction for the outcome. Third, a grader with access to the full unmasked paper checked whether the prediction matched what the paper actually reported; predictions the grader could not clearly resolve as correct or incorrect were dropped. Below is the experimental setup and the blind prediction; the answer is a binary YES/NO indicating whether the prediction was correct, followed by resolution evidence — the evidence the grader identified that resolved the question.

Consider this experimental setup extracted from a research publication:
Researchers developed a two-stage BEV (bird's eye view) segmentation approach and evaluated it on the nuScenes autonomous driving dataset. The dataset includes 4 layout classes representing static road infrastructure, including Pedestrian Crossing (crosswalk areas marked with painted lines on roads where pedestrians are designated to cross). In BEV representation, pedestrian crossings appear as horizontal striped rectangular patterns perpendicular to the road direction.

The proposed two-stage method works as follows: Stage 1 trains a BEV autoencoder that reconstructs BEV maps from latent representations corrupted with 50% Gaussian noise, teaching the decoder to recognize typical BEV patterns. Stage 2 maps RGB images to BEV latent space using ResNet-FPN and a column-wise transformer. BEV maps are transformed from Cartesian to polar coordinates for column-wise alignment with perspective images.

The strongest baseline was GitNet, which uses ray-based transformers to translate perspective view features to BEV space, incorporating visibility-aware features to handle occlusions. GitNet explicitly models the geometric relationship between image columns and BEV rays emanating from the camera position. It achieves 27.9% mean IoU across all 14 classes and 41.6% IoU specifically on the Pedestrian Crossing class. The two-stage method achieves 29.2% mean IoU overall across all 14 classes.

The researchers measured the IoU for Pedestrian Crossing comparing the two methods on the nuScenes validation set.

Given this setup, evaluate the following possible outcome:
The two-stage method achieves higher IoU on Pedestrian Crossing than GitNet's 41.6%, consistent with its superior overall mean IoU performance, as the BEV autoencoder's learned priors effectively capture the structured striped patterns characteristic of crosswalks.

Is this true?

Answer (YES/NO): NO